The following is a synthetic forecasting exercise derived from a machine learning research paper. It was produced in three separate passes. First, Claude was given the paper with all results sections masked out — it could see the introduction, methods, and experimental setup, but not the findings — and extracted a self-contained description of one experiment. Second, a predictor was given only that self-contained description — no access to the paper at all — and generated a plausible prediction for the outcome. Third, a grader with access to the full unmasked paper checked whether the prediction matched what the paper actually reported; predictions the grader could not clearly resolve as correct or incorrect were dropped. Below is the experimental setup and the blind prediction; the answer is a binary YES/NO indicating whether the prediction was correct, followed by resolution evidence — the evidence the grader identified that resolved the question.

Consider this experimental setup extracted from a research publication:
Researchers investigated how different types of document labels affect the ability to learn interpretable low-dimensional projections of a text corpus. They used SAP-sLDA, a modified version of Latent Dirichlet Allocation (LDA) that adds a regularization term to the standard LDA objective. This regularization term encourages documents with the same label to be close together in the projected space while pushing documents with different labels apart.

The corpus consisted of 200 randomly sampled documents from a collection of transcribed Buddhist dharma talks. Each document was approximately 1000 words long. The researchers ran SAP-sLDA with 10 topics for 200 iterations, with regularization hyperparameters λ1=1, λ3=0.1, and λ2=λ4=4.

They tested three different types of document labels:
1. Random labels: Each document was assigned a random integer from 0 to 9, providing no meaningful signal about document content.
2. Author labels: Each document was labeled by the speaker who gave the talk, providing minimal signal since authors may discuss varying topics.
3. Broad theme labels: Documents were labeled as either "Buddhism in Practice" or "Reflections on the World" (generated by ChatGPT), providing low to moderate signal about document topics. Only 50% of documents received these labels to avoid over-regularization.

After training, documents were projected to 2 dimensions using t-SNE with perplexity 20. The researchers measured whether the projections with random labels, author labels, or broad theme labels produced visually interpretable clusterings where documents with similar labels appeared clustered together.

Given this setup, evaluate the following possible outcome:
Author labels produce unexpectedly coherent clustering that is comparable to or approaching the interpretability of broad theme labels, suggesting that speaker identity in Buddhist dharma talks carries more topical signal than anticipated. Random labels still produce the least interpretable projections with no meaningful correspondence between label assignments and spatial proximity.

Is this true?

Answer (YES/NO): NO